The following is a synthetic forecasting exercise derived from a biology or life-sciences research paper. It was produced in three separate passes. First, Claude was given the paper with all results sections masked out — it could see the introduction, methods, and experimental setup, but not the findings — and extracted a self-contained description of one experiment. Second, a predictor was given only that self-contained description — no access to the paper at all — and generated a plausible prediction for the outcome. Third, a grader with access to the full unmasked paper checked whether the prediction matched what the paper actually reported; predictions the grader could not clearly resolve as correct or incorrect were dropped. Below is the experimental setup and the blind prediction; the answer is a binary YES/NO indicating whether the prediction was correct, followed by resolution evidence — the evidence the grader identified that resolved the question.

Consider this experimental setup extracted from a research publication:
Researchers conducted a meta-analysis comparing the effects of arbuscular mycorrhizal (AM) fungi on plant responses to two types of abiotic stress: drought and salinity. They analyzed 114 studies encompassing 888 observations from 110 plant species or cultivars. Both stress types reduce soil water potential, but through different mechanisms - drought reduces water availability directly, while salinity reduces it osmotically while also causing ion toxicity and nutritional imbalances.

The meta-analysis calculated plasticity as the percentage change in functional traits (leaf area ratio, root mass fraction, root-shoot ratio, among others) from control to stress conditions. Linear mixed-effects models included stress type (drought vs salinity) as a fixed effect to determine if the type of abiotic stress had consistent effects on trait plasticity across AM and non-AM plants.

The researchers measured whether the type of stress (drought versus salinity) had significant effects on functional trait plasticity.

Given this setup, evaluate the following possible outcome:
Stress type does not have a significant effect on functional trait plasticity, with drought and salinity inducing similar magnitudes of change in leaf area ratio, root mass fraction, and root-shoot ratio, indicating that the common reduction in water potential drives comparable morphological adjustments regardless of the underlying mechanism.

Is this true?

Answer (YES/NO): NO